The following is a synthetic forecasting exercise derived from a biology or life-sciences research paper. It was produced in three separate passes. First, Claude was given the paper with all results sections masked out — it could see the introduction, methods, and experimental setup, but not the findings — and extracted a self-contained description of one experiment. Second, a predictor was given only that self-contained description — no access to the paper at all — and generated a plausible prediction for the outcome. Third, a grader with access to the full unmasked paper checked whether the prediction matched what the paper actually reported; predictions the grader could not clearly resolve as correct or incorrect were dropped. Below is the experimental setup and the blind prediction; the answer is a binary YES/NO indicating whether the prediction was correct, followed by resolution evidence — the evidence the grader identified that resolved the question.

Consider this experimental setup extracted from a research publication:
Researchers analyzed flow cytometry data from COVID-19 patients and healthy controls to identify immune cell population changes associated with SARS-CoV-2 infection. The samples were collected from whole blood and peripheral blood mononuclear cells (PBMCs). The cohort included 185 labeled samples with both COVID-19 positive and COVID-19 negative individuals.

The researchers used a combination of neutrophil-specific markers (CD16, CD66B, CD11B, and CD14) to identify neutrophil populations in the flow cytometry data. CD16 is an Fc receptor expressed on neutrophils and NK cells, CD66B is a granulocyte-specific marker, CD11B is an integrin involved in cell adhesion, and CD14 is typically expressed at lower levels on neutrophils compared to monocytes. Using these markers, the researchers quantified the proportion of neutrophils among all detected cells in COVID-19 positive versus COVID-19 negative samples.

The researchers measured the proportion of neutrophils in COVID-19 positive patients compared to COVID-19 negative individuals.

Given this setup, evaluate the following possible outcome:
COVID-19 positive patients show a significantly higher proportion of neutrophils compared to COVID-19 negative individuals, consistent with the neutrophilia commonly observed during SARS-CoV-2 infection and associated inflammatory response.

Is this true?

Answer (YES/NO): YES